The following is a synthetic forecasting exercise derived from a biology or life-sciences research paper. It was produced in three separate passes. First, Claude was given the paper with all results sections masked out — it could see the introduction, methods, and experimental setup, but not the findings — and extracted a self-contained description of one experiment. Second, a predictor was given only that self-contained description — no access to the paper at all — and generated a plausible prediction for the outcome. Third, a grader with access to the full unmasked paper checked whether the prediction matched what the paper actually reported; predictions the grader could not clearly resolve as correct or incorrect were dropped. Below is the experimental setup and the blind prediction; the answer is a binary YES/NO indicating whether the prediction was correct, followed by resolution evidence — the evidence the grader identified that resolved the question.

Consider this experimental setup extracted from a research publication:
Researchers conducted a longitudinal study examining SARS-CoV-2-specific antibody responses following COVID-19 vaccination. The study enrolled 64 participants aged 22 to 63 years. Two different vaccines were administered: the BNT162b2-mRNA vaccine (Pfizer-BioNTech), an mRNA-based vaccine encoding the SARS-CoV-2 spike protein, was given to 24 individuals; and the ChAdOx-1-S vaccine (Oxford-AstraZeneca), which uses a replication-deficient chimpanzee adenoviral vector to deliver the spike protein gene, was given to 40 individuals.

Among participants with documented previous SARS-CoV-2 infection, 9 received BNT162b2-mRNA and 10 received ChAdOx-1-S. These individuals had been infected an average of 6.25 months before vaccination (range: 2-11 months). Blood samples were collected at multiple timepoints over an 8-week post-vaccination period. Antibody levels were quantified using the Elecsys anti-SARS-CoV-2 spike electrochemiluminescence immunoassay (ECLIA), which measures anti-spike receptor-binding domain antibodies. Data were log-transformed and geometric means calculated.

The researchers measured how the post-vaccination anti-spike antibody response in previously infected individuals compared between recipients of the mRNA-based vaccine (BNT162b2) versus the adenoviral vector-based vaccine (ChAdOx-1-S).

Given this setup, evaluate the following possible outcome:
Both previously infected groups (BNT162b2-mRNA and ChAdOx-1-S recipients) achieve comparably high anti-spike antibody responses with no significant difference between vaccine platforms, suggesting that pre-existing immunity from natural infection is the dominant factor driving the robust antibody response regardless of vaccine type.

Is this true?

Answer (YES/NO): YES